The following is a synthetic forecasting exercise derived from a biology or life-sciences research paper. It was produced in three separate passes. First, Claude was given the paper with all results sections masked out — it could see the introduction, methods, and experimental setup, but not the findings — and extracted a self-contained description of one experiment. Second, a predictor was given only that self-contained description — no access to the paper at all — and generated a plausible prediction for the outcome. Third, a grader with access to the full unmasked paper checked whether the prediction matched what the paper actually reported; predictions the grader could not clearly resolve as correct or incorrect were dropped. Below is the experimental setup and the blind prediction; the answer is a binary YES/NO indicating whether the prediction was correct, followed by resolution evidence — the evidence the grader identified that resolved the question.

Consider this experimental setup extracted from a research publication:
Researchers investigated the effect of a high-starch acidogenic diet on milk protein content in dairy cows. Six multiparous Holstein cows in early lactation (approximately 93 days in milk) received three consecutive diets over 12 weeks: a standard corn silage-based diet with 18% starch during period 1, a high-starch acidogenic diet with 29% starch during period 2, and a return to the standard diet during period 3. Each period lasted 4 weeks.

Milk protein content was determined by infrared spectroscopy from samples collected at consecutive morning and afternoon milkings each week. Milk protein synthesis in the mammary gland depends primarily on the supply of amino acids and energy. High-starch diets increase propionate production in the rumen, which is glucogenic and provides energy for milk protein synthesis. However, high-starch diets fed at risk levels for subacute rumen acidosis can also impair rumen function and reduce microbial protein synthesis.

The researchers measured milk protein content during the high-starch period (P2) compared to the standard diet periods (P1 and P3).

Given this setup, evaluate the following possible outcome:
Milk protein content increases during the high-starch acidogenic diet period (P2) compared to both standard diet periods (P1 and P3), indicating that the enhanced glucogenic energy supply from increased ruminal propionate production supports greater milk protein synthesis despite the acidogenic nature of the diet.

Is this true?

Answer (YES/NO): YES